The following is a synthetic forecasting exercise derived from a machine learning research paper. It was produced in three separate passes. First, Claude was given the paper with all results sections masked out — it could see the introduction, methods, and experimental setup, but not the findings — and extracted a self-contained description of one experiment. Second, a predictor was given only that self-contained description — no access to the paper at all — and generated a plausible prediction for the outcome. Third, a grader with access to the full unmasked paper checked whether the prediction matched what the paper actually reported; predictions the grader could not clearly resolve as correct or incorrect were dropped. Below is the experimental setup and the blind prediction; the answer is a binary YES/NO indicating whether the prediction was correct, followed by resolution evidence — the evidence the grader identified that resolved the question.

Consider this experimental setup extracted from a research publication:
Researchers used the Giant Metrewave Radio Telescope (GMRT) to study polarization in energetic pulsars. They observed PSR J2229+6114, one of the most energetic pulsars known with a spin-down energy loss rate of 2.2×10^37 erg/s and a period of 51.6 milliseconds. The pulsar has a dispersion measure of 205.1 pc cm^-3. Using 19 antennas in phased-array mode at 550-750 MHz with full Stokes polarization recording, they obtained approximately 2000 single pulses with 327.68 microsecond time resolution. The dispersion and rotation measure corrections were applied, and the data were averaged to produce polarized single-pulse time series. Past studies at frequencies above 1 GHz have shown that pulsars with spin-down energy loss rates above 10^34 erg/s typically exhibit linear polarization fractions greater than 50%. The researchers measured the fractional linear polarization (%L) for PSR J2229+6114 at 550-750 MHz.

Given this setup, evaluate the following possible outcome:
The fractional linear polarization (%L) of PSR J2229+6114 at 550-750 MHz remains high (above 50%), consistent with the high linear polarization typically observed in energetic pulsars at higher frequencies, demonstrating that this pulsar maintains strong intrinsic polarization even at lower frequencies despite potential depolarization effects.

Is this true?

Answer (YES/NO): NO